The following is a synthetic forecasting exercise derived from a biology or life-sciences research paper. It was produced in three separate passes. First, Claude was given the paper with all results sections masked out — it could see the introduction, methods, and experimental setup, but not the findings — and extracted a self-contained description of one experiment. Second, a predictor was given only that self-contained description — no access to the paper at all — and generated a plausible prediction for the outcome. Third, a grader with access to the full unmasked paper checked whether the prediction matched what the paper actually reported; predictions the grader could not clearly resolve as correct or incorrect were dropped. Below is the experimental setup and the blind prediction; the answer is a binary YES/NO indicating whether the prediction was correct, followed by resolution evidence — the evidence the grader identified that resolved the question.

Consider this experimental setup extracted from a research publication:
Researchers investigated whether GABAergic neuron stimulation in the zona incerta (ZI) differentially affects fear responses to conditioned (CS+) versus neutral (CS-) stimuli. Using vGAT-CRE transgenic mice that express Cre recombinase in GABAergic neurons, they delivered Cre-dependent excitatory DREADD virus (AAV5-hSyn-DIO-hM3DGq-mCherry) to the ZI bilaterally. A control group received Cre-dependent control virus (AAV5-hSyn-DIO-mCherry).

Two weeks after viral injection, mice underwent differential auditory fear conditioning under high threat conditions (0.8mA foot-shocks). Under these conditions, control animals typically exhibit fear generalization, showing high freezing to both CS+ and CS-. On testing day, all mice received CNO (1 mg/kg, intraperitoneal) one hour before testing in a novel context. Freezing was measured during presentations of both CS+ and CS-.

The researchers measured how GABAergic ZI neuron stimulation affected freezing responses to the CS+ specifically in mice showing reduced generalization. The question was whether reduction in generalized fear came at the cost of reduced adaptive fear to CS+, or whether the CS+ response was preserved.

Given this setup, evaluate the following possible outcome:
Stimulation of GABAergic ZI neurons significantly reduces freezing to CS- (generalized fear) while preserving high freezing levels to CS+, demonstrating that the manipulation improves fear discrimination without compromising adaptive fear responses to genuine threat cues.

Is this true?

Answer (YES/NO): NO